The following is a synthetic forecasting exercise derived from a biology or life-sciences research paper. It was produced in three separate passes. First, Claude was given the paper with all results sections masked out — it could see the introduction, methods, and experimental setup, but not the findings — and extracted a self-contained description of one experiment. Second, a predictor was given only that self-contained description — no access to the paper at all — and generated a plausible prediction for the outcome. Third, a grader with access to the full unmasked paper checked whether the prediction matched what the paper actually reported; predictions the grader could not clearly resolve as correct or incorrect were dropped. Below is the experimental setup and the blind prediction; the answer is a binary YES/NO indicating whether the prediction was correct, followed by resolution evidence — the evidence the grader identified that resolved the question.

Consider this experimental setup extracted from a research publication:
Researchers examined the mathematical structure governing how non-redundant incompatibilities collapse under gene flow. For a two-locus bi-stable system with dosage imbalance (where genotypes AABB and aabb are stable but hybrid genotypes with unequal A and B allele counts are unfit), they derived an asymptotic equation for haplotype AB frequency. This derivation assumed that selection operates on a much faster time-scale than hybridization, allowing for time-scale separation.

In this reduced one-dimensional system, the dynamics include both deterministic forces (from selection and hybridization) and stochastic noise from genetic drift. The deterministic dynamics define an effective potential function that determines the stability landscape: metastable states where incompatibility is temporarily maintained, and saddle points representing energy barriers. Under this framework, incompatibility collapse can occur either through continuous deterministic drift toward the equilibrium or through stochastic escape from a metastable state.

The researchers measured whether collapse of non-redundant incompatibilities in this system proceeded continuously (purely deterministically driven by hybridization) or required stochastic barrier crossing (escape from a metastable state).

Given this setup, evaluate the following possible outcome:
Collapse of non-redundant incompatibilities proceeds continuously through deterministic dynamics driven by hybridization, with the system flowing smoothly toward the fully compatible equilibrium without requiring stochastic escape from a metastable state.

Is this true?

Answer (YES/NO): NO